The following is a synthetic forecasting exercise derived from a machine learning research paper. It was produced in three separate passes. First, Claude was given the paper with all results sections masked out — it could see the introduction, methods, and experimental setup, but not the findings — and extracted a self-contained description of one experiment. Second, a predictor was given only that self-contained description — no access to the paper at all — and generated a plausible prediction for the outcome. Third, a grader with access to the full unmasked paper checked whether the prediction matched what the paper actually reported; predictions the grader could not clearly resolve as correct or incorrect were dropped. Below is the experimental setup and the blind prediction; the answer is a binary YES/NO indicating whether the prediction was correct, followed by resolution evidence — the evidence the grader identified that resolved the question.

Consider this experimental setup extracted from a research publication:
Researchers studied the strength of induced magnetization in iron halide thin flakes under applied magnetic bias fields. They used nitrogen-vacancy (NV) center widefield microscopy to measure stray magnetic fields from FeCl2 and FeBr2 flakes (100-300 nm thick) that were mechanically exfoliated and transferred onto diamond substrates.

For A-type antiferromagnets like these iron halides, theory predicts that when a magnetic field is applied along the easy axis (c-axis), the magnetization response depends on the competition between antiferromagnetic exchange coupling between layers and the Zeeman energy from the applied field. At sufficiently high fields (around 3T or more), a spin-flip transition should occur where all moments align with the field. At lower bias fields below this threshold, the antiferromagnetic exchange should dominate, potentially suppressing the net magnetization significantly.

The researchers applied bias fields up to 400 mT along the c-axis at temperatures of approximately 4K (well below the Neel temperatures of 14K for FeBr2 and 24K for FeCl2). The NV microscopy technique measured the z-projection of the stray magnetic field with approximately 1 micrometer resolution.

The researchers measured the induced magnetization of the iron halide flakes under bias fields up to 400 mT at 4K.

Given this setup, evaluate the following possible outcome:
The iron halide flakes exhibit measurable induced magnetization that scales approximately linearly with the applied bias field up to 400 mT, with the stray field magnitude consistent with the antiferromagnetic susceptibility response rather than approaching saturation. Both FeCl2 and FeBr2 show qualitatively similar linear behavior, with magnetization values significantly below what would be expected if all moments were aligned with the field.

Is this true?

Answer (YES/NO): YES